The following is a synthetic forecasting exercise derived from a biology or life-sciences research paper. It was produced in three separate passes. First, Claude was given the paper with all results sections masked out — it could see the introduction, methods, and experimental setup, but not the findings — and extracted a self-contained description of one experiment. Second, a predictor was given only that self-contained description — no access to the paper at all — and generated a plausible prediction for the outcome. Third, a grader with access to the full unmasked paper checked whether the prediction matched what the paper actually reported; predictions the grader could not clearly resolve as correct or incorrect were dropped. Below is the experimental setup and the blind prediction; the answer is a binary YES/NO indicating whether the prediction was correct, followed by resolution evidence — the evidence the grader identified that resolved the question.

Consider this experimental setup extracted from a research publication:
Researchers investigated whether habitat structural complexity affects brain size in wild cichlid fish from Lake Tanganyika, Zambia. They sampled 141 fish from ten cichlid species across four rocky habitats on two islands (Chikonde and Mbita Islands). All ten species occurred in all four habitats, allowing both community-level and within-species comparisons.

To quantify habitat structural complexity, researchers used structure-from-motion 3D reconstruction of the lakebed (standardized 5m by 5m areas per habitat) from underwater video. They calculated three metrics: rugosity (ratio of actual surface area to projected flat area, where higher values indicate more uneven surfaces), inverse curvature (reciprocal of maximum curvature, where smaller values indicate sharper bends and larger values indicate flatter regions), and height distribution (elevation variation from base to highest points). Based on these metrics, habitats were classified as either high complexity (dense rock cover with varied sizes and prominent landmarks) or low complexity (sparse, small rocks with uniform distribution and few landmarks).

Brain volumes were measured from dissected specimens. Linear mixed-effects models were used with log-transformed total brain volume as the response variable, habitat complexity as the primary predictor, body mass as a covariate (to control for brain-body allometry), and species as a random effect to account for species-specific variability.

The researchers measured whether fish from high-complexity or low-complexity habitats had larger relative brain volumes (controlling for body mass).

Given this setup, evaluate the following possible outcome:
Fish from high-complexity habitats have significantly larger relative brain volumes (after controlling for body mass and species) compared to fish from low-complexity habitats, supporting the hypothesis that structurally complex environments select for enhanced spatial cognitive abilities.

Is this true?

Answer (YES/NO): NO